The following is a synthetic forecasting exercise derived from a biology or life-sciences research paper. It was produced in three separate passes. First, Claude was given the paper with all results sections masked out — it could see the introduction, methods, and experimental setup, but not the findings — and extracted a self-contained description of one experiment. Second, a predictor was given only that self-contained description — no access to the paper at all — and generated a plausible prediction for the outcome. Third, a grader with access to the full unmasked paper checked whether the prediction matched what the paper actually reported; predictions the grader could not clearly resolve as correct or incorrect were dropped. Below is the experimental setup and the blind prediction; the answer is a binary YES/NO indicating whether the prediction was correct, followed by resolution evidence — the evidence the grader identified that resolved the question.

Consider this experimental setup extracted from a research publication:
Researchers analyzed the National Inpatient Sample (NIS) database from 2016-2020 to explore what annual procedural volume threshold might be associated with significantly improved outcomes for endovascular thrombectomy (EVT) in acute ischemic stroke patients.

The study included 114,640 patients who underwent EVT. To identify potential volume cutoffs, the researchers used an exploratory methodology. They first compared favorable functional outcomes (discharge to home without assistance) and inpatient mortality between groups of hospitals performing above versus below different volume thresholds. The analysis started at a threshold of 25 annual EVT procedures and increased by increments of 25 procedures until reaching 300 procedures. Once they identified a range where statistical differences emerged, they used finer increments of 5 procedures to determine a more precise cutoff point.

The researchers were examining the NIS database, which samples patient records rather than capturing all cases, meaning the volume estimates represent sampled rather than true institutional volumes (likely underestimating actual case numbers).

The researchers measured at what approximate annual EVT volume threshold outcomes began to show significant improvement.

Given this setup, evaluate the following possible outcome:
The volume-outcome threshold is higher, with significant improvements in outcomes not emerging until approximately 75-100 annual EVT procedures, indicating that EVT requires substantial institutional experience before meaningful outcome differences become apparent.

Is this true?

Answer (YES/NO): NO